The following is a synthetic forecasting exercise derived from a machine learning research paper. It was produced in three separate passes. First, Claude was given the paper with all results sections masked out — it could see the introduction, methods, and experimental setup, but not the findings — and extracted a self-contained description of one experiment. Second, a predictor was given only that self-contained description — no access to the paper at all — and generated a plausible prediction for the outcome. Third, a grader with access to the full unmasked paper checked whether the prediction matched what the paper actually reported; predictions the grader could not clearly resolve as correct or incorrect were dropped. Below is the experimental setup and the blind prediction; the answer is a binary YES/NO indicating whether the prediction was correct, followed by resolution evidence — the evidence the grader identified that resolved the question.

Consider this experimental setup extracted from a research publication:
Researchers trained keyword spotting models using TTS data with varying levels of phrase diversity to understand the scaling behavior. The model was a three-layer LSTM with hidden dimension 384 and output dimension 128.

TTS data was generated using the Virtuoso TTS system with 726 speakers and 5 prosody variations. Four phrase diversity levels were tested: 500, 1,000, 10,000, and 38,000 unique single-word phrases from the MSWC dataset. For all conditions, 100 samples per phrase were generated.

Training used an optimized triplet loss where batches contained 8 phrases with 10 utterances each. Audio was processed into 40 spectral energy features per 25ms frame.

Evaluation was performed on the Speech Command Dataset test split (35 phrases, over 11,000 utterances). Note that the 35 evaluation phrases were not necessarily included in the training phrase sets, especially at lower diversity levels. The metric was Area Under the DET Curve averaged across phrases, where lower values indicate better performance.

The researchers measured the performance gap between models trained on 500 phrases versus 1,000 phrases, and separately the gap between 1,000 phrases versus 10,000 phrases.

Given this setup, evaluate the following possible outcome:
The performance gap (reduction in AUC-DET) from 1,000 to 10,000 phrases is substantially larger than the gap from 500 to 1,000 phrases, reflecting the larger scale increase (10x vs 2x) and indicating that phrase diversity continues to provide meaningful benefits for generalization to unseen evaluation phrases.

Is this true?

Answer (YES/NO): YES